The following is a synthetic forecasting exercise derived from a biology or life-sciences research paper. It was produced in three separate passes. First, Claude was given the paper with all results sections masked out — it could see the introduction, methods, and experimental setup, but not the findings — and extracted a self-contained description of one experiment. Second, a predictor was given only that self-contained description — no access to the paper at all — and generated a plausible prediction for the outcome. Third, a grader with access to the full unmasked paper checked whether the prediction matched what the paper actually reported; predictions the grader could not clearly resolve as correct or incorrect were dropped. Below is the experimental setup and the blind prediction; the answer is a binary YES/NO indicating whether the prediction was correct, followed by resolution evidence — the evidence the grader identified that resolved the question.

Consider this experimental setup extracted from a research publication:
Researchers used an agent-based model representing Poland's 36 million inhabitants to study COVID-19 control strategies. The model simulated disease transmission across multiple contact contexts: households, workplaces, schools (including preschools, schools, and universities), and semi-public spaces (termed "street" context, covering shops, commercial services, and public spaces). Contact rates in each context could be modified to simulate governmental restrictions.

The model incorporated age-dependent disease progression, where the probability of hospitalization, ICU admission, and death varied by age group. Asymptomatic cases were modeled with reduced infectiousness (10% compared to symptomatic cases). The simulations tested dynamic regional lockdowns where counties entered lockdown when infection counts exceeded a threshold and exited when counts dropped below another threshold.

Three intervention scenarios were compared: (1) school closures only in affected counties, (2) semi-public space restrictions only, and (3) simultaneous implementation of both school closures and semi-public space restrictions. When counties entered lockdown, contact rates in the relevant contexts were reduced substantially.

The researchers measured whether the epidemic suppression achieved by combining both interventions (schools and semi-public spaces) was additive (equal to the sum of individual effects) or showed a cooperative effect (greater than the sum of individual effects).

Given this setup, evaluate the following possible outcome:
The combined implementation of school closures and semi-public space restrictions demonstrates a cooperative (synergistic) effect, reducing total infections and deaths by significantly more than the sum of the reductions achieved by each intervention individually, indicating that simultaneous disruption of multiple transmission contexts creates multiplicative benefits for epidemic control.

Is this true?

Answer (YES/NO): YES